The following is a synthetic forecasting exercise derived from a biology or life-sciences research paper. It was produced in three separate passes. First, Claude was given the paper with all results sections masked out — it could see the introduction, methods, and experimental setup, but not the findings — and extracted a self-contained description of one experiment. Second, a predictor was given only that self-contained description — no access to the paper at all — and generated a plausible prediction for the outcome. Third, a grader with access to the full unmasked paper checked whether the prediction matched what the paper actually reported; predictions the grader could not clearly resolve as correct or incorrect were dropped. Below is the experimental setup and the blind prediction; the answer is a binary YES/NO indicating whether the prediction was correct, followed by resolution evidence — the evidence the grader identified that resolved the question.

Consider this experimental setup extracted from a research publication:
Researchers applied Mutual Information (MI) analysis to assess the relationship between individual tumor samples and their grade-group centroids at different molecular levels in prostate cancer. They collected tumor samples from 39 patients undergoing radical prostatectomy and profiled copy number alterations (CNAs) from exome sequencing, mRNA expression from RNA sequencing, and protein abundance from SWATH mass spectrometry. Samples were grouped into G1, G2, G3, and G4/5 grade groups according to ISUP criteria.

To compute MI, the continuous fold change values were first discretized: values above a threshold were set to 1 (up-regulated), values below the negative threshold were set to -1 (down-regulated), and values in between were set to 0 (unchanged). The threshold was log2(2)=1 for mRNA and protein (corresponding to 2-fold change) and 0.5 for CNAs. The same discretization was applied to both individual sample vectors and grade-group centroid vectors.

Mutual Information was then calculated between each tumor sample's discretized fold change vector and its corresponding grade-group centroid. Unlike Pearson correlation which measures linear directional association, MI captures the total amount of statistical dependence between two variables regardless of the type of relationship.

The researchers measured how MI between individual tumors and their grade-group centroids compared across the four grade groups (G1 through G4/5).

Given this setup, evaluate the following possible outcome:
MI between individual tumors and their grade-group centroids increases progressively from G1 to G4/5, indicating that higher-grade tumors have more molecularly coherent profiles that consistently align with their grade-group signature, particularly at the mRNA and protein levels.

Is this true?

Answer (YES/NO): YES